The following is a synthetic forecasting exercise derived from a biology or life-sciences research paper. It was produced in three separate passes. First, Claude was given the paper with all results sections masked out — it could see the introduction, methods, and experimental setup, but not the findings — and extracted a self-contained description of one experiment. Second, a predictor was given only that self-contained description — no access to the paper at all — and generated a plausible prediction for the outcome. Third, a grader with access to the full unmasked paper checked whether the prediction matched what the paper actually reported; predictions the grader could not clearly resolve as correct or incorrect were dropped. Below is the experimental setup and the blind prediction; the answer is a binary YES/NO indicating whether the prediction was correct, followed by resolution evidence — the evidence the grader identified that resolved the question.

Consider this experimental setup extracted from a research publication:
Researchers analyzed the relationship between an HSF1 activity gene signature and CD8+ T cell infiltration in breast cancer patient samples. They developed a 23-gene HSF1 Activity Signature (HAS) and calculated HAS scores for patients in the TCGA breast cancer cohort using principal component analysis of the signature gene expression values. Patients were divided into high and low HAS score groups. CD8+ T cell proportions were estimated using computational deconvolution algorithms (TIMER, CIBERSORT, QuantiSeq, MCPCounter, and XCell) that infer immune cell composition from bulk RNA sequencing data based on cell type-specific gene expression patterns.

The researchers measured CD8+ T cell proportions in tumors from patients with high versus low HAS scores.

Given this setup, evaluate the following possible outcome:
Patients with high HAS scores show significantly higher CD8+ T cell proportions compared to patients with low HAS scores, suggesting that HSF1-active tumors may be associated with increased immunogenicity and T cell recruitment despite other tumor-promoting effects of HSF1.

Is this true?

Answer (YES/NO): NO